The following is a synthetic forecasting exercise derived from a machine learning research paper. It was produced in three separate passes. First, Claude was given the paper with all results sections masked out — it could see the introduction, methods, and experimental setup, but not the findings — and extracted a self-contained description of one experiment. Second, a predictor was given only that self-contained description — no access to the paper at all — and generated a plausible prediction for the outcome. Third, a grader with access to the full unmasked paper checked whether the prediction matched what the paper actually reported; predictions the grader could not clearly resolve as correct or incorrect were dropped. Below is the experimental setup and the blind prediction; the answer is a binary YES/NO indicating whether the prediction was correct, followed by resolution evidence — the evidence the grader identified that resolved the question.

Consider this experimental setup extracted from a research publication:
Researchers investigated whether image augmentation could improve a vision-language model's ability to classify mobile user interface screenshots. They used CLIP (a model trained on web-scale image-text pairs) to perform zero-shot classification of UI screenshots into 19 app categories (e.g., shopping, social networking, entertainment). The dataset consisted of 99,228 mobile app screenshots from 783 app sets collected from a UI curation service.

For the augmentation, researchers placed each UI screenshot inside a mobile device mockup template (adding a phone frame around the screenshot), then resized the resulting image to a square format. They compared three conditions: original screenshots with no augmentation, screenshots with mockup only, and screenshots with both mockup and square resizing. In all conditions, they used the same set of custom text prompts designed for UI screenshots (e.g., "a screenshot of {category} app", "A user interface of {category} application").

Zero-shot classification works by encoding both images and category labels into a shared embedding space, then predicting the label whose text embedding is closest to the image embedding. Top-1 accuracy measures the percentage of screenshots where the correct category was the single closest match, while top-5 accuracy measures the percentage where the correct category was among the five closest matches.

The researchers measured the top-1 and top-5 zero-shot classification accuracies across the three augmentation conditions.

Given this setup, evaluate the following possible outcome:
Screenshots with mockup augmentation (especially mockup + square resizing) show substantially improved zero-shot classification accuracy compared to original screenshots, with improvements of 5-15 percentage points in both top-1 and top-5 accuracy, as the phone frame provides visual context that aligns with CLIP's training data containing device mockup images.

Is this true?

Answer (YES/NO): NO